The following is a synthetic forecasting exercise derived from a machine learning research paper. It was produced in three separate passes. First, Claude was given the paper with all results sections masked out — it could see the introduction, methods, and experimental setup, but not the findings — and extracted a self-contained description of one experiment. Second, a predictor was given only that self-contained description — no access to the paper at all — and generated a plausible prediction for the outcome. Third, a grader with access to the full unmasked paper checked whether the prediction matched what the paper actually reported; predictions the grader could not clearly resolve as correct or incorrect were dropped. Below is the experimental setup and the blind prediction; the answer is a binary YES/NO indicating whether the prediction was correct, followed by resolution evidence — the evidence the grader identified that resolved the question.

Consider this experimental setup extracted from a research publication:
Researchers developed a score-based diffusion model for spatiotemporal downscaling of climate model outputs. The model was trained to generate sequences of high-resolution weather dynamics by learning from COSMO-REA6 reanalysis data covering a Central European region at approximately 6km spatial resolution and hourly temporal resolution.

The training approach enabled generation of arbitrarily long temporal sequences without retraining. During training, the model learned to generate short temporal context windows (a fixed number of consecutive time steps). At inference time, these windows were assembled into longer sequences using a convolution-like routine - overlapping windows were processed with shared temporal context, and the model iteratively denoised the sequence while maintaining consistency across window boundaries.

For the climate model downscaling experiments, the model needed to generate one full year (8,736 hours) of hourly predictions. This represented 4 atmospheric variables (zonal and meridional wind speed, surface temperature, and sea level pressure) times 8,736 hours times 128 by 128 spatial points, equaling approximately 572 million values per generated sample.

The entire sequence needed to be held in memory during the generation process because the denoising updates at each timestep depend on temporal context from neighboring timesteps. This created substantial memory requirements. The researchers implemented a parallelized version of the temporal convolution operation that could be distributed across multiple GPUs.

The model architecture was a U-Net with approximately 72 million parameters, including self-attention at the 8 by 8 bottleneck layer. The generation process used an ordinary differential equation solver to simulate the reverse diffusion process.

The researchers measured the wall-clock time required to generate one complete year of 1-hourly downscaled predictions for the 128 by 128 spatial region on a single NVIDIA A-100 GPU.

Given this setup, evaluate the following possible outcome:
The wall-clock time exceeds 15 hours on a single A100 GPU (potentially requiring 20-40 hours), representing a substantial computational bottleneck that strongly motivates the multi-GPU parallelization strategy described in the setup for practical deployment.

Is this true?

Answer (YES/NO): NO